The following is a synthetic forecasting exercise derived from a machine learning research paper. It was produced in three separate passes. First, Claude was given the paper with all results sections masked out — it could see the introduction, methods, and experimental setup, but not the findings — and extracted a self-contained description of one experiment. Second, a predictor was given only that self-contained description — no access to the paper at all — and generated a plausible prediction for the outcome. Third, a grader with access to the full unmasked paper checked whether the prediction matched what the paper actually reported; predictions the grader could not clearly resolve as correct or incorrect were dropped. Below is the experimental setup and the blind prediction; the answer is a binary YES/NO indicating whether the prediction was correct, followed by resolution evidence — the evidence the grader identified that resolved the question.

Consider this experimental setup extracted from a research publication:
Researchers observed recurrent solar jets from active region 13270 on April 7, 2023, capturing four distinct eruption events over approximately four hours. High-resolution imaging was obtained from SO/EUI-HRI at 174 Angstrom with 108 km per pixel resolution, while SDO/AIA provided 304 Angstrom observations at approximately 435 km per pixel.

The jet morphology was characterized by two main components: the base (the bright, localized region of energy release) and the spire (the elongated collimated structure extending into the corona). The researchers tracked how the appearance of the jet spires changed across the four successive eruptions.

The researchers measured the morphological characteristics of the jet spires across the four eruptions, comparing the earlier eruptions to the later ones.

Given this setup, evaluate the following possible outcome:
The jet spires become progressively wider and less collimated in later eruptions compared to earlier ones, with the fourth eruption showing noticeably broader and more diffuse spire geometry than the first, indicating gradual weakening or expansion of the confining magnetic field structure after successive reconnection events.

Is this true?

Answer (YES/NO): YES